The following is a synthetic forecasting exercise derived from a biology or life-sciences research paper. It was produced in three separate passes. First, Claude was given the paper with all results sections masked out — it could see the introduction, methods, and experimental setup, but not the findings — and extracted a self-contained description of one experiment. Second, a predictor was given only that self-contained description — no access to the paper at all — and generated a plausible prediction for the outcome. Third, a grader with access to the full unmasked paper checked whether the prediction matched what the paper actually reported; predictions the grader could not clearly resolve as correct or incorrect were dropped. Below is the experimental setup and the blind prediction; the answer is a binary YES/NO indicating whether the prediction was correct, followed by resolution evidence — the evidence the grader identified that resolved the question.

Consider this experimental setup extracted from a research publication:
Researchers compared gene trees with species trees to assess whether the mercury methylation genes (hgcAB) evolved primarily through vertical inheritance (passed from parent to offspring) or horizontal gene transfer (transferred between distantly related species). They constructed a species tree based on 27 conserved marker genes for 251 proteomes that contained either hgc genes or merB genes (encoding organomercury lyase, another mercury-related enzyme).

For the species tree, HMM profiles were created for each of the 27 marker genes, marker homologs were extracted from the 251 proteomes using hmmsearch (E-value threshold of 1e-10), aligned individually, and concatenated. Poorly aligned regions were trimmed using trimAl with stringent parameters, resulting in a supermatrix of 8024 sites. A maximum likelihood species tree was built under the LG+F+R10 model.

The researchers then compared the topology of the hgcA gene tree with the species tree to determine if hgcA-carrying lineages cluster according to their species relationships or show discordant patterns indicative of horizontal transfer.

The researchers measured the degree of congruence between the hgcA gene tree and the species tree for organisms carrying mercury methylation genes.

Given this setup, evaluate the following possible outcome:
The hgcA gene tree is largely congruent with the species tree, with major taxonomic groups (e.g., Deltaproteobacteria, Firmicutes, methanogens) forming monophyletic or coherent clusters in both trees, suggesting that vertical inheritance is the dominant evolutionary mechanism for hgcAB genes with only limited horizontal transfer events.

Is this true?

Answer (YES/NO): YES